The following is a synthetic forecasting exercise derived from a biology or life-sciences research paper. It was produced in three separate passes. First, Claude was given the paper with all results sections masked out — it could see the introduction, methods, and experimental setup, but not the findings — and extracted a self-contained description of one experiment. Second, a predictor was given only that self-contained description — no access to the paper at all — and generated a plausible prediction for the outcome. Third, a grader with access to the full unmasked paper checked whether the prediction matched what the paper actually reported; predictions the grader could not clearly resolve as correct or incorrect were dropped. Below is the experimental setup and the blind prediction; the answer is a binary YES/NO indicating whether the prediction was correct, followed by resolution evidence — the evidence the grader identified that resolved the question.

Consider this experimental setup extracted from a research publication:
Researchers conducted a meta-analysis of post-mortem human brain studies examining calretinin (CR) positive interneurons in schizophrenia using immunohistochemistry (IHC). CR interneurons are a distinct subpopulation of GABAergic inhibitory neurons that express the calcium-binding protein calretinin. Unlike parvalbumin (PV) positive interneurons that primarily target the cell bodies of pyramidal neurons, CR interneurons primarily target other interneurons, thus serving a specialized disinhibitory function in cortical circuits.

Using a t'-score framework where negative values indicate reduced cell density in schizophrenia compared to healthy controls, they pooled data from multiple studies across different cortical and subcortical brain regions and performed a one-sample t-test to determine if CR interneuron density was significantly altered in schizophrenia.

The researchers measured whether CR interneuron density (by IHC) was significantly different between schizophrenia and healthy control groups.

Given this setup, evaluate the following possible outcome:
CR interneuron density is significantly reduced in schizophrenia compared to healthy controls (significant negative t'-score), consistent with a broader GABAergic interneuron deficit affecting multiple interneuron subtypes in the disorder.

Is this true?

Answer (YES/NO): NO